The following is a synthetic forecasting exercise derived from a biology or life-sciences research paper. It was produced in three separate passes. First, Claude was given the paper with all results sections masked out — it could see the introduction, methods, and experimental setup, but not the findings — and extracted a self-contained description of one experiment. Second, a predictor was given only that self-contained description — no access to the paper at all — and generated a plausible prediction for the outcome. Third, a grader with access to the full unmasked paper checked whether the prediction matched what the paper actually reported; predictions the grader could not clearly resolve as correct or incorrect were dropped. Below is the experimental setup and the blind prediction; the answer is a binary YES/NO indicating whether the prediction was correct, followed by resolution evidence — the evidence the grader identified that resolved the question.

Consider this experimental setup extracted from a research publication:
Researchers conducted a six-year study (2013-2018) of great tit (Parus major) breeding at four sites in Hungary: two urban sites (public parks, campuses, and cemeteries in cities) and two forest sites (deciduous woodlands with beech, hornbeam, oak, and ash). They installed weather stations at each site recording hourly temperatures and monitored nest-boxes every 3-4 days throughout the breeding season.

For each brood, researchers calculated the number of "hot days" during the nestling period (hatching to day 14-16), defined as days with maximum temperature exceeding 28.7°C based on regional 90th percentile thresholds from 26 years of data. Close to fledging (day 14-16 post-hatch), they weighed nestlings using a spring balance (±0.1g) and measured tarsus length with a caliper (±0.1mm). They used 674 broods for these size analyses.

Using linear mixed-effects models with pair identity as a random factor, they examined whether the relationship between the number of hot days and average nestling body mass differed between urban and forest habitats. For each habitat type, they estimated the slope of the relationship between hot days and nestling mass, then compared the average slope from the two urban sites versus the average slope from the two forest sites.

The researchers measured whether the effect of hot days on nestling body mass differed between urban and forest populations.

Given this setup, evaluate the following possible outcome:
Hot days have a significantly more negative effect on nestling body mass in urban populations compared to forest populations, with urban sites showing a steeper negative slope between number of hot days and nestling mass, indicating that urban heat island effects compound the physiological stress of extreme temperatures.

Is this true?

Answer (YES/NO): NO